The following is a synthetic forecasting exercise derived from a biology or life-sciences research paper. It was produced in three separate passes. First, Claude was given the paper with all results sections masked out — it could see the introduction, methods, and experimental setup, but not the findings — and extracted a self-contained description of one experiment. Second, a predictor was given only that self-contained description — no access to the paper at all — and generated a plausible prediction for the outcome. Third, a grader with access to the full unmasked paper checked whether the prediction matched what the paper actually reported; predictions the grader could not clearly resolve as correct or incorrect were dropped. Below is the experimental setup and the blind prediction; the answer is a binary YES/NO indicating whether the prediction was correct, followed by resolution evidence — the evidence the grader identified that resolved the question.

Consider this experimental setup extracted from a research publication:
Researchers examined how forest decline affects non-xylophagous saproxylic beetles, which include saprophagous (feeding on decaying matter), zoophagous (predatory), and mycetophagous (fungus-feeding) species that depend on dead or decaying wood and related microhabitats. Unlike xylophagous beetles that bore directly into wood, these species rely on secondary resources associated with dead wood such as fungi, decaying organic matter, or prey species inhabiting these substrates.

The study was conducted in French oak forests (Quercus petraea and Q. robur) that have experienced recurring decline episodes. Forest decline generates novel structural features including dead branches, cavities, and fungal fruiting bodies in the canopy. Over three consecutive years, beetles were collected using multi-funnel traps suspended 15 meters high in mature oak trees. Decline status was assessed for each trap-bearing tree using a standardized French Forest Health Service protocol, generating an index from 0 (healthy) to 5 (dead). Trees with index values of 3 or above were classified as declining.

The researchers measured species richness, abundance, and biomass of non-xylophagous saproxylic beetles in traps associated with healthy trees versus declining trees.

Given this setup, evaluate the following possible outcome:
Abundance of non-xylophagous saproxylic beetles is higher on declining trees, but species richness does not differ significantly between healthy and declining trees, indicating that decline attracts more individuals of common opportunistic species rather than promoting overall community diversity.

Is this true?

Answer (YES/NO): NO